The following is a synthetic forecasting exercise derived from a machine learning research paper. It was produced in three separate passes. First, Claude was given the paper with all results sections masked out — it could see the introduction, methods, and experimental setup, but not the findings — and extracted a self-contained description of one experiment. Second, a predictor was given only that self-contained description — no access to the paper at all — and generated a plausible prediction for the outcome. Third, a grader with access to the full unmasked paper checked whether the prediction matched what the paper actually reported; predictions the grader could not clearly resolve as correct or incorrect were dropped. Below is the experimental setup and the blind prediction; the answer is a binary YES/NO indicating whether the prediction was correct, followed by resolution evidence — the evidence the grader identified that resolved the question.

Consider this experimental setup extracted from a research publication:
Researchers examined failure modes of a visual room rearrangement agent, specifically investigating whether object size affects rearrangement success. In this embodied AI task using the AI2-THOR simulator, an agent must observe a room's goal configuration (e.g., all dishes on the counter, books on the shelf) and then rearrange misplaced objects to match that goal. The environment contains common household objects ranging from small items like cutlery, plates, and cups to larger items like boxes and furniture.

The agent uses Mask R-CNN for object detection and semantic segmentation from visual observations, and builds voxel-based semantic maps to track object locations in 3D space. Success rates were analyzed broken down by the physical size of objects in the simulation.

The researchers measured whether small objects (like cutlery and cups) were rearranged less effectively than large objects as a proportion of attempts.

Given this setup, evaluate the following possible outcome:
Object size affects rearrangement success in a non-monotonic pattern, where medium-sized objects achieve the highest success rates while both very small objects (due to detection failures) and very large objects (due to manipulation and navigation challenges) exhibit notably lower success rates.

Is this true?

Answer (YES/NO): NO